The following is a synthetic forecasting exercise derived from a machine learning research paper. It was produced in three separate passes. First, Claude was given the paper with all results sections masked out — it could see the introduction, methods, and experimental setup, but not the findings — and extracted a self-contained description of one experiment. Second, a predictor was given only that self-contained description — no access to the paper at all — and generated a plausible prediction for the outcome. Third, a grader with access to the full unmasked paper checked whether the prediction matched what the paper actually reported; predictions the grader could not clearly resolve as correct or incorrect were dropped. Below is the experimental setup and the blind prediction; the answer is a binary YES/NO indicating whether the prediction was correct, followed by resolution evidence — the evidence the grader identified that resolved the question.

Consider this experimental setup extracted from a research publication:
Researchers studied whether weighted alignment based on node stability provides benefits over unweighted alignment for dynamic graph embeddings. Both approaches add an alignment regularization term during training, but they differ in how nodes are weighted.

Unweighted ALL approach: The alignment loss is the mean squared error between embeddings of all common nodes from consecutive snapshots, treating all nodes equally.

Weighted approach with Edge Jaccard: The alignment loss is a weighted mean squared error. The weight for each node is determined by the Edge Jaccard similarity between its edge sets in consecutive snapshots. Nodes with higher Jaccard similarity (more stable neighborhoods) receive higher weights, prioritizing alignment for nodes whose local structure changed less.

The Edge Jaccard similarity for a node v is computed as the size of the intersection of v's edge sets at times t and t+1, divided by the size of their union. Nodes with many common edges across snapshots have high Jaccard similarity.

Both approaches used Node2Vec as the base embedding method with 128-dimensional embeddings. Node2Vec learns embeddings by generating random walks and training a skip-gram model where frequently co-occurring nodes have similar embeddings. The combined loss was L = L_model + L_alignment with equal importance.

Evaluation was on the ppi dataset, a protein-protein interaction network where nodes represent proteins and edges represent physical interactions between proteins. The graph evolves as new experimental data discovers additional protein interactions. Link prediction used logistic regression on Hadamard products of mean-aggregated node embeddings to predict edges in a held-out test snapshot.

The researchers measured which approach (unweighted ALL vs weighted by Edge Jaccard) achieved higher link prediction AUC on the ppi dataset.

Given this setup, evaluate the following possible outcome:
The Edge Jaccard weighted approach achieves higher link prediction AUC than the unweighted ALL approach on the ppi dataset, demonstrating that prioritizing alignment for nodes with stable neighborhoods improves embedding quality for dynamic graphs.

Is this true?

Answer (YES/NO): NO